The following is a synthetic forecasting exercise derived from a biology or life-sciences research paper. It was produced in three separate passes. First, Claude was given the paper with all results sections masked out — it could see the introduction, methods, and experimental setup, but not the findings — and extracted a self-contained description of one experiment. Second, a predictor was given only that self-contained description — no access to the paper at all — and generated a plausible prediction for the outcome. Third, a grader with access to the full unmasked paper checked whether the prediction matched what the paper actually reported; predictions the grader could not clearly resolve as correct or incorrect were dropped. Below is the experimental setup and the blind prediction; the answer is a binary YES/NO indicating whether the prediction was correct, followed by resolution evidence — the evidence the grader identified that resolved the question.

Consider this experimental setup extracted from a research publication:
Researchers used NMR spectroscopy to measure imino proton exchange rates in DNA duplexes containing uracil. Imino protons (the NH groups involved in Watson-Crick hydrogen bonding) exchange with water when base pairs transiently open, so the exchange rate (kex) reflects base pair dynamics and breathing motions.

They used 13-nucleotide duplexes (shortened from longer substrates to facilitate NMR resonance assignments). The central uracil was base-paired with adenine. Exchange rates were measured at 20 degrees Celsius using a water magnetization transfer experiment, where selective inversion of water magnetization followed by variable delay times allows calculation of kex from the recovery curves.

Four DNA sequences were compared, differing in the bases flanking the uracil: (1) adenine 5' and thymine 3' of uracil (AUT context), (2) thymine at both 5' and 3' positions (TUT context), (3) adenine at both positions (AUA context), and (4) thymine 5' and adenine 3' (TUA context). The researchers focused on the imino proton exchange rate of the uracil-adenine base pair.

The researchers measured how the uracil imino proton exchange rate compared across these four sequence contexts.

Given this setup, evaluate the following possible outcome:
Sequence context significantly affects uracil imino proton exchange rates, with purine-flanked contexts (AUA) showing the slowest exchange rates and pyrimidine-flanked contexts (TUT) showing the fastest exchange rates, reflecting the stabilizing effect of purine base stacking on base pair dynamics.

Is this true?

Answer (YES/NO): NO